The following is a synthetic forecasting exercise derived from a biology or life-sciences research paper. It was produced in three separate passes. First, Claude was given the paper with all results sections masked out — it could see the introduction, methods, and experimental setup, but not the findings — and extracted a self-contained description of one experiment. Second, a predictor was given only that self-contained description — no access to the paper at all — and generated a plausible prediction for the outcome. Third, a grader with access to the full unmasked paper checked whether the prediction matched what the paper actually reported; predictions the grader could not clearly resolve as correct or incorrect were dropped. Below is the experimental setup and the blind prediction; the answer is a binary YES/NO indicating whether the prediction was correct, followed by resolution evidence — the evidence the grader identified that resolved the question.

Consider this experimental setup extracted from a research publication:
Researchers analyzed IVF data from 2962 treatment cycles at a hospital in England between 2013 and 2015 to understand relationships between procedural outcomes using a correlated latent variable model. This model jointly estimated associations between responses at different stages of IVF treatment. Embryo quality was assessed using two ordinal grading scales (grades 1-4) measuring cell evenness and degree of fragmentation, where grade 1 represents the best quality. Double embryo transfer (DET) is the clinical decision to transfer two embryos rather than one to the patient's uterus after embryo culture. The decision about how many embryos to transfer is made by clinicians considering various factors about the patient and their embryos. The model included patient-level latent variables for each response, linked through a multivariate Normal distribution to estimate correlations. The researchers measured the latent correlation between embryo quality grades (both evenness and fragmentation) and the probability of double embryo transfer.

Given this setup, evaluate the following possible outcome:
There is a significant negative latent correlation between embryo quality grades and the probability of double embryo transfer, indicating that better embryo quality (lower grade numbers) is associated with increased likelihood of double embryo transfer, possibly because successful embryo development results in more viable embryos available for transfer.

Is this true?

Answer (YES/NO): NO